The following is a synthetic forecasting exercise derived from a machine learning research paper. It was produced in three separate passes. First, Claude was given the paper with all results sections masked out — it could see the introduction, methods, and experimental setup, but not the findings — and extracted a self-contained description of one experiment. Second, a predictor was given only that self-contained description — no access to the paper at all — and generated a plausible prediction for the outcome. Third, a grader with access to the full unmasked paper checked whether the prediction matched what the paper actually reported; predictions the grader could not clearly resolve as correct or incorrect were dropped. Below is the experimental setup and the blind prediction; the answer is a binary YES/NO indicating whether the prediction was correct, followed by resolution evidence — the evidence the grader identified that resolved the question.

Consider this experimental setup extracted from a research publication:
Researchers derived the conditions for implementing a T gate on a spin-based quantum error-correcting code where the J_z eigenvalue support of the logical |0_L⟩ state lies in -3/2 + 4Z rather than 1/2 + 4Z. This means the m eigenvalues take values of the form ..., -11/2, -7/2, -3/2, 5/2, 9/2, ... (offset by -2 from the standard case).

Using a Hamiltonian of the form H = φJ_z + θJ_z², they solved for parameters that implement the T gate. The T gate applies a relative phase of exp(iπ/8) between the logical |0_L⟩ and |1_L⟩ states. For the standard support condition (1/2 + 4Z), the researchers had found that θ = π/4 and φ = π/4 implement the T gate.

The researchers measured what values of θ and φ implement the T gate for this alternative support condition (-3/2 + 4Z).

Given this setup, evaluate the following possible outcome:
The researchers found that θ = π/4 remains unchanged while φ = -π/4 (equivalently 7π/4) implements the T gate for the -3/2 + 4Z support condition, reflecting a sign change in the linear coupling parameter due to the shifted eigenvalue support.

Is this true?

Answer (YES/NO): NO